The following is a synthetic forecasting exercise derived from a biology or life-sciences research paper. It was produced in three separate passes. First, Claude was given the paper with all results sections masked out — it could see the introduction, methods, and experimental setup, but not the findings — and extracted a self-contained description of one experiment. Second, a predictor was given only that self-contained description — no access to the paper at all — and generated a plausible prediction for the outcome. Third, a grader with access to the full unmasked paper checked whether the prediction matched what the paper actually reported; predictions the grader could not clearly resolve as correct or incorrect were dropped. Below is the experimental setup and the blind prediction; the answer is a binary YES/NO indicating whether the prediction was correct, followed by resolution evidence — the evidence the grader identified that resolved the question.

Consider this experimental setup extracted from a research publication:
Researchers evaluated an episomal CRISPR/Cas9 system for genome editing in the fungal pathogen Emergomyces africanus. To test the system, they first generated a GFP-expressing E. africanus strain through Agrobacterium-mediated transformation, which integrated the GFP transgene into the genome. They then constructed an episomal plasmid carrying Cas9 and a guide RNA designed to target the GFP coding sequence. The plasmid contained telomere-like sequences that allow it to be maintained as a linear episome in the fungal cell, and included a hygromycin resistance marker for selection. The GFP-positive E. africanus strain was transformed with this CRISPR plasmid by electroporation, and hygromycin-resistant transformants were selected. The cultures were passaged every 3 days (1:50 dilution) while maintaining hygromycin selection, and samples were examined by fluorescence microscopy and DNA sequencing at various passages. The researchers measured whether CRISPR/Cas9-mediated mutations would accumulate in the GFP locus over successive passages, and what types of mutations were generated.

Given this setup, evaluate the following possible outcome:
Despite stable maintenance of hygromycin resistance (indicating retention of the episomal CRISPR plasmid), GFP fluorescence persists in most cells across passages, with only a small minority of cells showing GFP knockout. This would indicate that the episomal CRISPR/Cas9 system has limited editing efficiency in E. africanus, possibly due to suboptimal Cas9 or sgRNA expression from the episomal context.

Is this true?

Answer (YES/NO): NO